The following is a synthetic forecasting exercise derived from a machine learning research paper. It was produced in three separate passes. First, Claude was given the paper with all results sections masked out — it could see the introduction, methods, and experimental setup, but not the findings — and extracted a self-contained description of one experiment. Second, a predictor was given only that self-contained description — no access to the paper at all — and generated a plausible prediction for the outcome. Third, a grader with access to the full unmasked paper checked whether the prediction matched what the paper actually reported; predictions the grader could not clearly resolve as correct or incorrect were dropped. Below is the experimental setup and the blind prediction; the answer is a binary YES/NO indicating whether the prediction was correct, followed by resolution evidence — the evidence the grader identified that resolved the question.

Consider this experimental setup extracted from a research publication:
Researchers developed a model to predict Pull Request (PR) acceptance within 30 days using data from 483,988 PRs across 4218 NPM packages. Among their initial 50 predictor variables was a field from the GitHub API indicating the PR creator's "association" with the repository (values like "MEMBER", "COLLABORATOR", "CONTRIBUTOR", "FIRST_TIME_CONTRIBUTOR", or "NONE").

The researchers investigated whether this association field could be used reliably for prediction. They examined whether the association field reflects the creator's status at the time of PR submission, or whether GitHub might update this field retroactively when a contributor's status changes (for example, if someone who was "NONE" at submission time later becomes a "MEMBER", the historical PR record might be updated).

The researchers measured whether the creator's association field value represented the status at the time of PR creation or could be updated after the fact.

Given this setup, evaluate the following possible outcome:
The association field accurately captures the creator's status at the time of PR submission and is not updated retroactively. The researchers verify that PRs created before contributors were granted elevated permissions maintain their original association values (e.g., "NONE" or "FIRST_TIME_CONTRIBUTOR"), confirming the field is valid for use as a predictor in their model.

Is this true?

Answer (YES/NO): NO